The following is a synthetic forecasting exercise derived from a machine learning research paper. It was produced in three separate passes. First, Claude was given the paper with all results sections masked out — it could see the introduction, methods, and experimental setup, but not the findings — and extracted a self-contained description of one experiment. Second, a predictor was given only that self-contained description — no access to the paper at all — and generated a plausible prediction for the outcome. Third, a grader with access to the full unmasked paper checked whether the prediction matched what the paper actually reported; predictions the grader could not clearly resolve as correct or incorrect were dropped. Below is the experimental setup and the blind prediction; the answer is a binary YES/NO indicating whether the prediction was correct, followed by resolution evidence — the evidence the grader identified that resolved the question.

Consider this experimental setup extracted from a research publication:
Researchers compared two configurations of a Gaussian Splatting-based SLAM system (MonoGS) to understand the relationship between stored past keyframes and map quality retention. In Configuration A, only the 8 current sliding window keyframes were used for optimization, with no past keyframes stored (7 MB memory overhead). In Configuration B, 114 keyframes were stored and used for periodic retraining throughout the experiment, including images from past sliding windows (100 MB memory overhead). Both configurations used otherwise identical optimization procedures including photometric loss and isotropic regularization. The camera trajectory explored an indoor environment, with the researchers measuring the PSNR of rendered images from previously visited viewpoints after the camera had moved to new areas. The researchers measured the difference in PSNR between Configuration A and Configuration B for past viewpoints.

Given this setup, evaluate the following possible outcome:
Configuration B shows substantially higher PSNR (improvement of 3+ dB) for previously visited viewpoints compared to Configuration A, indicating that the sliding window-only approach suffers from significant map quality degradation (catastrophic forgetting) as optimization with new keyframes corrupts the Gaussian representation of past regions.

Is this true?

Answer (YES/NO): YES